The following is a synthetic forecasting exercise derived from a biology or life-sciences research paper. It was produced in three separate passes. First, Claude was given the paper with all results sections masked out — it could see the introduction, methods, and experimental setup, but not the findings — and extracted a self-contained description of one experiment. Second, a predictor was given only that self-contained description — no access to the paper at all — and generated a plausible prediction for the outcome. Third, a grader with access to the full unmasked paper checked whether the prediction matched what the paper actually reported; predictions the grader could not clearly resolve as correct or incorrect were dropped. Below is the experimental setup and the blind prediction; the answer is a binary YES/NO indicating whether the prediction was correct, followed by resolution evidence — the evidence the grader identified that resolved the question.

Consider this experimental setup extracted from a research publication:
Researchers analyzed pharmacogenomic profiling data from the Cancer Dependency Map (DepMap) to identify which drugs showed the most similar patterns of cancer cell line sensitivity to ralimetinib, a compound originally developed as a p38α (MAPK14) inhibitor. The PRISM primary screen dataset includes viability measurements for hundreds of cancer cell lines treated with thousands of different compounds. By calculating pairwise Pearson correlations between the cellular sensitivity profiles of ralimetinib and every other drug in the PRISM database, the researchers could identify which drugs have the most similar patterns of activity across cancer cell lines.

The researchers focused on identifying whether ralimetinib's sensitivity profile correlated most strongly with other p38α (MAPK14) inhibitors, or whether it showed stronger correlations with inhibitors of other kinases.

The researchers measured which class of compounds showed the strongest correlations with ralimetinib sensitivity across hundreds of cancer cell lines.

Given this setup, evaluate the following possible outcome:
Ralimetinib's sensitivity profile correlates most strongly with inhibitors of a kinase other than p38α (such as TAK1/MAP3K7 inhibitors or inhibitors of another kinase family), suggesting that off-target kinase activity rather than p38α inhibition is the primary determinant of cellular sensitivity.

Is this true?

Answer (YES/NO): YES